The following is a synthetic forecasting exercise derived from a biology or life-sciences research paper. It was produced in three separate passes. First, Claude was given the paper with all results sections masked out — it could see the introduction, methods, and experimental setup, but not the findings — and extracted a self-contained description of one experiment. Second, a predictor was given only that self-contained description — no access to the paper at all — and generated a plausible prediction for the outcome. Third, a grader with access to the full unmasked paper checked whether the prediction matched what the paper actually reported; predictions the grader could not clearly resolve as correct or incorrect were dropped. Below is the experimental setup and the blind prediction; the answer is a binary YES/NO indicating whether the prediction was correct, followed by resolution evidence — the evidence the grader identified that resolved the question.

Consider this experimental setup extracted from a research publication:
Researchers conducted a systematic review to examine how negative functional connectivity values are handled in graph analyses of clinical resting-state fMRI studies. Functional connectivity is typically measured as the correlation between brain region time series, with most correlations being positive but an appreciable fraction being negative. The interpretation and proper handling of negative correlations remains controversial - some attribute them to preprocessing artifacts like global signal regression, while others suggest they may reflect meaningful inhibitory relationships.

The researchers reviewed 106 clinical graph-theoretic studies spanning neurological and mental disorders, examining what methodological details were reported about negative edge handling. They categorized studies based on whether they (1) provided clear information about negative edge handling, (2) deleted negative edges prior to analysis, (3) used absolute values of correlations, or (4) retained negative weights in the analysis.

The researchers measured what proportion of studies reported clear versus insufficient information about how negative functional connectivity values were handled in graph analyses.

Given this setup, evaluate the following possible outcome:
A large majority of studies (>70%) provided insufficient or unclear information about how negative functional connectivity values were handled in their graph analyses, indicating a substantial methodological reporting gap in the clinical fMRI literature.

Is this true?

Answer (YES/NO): NO